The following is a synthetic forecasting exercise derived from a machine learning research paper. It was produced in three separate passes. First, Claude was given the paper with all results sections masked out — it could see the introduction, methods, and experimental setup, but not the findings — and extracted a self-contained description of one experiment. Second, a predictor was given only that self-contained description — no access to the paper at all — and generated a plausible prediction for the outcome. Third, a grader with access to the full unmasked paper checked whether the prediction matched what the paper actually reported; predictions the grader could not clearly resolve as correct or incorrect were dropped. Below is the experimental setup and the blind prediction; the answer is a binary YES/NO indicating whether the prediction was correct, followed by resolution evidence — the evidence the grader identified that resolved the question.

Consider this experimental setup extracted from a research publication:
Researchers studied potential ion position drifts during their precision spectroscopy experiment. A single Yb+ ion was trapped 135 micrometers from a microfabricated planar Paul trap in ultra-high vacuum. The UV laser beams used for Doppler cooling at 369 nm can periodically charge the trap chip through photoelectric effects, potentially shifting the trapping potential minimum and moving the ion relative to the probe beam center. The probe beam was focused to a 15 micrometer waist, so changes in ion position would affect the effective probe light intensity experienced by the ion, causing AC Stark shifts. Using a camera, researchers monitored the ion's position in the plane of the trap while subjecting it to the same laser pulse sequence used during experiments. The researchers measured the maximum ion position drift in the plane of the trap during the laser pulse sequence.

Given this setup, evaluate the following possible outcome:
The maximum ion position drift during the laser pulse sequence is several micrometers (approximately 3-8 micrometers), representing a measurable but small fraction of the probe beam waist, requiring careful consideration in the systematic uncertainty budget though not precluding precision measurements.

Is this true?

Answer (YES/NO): NO